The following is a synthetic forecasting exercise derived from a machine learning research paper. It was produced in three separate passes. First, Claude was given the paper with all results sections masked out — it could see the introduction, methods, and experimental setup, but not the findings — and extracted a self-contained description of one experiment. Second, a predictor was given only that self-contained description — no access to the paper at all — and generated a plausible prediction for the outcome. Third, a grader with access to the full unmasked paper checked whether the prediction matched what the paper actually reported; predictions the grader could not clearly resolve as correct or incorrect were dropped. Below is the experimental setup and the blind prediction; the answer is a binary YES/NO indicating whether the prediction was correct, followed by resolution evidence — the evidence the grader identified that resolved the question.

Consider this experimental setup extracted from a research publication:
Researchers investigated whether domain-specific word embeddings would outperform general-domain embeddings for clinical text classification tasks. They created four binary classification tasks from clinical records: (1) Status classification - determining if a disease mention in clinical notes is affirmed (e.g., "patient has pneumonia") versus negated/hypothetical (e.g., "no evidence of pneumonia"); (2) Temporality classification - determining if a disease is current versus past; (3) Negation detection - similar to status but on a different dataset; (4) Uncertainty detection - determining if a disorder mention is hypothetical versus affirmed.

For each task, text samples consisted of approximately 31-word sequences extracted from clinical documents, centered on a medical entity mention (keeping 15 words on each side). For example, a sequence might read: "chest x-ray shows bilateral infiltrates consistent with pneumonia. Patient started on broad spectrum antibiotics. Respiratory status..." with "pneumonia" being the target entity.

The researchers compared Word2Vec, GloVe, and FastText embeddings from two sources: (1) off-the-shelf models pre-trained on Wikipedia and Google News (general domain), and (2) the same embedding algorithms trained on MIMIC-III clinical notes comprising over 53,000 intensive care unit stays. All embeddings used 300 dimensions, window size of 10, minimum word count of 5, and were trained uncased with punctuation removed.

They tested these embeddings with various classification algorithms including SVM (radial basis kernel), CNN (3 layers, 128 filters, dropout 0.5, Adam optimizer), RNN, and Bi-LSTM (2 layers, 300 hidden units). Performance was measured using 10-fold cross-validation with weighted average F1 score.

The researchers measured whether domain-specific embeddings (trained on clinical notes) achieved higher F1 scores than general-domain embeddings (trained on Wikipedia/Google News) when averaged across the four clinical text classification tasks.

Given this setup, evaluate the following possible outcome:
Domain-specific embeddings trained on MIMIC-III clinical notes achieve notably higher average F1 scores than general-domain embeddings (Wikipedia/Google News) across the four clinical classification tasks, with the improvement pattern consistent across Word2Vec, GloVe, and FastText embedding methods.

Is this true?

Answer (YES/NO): NO